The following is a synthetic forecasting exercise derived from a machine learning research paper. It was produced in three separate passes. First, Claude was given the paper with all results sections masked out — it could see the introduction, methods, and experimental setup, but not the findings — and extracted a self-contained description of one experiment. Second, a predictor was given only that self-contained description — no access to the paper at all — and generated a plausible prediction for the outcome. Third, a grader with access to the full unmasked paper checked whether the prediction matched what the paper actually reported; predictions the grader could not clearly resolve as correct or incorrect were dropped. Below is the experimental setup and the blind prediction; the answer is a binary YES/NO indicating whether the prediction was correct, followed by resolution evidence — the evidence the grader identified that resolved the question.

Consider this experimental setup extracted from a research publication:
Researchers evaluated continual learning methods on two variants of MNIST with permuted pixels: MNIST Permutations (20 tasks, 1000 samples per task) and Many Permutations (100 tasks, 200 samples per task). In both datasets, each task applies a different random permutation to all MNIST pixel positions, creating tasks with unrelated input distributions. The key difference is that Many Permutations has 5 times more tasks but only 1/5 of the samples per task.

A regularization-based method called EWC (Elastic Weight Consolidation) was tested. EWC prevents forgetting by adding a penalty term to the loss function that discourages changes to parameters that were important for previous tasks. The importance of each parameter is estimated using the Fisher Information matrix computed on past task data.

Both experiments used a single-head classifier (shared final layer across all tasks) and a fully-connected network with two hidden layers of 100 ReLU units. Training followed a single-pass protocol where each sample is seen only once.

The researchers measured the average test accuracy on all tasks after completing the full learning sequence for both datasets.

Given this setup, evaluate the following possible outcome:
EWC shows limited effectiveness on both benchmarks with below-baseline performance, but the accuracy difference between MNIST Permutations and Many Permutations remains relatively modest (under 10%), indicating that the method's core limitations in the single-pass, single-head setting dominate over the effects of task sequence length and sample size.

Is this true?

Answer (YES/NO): NO